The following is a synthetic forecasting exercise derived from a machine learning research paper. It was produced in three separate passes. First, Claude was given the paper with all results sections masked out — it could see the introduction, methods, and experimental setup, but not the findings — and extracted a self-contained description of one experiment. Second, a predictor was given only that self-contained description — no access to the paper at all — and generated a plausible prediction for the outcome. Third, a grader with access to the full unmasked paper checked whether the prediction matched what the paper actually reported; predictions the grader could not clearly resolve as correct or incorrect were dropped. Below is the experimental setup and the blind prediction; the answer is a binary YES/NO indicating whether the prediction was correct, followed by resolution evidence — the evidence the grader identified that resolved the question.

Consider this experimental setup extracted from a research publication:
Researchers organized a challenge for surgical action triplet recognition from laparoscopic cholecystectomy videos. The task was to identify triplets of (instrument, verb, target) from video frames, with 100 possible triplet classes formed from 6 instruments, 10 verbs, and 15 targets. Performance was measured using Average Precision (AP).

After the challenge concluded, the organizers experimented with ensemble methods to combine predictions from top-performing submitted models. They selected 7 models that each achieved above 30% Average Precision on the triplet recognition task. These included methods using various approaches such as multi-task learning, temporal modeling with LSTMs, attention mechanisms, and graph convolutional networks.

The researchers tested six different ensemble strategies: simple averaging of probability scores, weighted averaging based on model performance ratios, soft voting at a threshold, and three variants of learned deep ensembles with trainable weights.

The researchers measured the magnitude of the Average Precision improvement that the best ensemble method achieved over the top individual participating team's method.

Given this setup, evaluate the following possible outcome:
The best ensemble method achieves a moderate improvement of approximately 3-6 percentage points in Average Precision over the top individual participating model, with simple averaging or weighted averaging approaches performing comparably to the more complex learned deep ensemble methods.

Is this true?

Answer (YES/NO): NO